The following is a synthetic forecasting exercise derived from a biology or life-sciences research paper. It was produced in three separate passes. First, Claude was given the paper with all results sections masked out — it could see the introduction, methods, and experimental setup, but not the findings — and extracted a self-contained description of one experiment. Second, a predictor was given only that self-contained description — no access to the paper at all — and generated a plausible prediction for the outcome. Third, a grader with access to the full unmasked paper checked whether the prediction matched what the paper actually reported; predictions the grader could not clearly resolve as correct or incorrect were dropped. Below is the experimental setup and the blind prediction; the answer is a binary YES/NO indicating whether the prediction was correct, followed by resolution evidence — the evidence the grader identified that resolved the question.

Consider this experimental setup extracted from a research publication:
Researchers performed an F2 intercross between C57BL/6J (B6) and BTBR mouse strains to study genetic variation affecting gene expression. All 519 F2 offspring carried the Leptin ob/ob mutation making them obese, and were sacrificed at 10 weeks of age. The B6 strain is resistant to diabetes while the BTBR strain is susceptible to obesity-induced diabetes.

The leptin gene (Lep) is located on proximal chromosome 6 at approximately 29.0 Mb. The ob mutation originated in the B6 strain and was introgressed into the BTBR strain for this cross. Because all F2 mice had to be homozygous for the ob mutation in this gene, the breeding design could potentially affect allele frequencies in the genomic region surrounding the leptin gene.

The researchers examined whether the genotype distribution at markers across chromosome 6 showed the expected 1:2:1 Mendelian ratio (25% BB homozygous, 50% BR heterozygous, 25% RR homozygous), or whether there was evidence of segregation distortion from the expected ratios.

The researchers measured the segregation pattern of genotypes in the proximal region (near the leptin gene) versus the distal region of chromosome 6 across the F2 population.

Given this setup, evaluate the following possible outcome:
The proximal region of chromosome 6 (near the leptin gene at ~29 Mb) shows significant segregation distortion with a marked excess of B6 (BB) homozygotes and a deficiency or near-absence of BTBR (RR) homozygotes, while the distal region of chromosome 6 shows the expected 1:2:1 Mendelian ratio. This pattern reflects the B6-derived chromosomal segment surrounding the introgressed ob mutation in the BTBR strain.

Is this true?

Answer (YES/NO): YES